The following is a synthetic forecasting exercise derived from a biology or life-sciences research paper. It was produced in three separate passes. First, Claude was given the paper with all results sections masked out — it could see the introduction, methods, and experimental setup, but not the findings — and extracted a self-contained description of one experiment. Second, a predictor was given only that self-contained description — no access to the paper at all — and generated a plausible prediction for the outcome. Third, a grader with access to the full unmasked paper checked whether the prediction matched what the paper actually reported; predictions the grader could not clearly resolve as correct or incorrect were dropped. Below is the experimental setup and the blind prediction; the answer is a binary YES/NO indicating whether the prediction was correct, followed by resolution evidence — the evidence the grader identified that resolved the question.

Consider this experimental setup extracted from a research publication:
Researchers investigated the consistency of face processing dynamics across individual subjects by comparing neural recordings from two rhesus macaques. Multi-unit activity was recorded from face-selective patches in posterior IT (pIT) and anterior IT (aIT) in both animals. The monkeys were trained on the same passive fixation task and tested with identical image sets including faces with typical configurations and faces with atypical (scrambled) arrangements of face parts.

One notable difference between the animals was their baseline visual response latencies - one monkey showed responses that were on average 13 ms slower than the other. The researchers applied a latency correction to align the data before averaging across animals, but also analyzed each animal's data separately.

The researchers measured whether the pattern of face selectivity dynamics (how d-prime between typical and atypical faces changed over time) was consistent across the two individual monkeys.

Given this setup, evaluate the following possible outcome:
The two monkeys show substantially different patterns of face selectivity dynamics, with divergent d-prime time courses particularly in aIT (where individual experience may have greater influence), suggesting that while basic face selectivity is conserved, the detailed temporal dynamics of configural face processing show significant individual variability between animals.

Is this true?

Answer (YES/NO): NO